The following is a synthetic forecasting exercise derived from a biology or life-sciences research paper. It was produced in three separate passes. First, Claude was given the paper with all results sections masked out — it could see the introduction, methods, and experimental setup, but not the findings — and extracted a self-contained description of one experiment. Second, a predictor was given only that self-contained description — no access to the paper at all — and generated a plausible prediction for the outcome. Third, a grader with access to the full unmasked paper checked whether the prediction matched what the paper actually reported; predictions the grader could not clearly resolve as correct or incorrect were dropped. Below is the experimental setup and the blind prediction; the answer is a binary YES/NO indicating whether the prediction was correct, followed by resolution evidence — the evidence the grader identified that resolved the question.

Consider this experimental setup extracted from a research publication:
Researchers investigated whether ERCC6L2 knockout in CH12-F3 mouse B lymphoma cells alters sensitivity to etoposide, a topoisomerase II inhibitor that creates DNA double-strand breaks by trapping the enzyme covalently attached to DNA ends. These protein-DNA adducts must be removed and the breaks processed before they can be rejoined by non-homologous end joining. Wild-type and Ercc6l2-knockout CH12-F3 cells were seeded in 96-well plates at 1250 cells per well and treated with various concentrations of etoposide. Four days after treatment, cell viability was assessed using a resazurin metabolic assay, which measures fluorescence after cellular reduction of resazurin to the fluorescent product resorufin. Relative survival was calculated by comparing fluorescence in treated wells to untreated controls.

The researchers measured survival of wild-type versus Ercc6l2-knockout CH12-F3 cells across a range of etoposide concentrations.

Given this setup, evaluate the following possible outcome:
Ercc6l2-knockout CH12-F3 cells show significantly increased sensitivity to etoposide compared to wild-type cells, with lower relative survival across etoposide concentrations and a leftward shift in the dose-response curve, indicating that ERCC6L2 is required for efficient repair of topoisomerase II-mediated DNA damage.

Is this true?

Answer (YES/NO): YES